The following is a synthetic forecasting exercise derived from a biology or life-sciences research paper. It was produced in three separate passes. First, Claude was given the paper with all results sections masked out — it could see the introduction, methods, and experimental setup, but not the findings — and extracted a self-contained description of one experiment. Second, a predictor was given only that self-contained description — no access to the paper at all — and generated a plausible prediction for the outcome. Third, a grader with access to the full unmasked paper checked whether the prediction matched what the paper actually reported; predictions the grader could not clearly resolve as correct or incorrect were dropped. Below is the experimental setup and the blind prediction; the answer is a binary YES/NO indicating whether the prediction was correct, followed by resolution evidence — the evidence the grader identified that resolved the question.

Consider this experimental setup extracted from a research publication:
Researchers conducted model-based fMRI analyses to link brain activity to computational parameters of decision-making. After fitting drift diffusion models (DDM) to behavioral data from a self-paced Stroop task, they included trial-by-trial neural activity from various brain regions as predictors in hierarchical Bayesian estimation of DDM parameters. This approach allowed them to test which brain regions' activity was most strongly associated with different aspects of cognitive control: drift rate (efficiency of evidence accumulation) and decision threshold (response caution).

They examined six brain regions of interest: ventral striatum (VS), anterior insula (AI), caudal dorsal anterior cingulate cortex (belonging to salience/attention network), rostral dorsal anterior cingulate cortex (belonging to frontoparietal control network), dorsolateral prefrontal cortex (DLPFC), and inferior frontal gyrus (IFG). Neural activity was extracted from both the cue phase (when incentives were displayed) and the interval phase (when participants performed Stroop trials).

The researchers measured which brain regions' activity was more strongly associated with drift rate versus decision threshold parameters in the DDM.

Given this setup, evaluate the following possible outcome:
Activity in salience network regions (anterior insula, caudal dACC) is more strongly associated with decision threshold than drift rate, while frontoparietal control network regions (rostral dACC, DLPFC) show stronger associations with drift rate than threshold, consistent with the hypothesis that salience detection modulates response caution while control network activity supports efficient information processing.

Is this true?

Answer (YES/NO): NO